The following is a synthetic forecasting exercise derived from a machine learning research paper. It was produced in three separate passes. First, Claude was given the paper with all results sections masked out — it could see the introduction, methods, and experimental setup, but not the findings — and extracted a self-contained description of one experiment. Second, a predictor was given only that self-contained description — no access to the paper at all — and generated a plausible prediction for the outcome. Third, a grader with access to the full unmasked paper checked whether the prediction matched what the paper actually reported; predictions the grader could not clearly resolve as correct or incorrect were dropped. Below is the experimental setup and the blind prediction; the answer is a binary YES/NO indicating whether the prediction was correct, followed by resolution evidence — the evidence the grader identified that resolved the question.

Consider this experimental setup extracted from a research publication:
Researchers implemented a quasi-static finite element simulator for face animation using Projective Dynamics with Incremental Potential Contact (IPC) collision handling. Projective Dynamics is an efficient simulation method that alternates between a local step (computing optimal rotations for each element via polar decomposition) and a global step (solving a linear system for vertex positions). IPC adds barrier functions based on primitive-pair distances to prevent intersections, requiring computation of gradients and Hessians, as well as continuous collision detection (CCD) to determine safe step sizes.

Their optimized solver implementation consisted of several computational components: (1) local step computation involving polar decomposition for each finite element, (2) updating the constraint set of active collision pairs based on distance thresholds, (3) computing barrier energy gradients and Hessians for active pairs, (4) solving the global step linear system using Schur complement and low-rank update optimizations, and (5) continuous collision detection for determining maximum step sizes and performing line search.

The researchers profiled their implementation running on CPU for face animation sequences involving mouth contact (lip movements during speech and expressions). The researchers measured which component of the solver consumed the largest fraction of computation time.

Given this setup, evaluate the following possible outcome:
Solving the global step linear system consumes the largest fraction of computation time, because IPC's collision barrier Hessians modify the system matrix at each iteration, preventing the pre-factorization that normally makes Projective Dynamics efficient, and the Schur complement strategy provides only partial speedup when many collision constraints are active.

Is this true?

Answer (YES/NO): YES